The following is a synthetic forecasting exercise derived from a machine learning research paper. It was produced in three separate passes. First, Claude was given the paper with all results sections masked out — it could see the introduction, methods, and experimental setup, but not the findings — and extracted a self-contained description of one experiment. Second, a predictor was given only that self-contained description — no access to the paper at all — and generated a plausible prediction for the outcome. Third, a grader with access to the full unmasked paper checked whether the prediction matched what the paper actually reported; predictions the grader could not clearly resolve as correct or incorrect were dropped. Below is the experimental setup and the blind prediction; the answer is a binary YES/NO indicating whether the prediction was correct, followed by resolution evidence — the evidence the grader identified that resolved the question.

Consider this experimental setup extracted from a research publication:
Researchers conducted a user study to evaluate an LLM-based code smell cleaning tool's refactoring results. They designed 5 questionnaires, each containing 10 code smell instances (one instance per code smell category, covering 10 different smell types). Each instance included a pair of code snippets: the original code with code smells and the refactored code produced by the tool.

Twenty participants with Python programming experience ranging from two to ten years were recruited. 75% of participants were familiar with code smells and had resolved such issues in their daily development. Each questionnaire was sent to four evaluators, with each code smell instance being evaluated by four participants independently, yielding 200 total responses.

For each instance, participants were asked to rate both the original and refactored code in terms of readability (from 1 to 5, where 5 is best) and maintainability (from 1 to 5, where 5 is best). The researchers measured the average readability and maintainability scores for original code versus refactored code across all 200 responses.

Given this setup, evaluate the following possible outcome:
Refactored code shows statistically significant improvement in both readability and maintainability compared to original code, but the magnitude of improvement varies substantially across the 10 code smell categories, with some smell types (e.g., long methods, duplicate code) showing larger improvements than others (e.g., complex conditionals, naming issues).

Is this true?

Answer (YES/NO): NO